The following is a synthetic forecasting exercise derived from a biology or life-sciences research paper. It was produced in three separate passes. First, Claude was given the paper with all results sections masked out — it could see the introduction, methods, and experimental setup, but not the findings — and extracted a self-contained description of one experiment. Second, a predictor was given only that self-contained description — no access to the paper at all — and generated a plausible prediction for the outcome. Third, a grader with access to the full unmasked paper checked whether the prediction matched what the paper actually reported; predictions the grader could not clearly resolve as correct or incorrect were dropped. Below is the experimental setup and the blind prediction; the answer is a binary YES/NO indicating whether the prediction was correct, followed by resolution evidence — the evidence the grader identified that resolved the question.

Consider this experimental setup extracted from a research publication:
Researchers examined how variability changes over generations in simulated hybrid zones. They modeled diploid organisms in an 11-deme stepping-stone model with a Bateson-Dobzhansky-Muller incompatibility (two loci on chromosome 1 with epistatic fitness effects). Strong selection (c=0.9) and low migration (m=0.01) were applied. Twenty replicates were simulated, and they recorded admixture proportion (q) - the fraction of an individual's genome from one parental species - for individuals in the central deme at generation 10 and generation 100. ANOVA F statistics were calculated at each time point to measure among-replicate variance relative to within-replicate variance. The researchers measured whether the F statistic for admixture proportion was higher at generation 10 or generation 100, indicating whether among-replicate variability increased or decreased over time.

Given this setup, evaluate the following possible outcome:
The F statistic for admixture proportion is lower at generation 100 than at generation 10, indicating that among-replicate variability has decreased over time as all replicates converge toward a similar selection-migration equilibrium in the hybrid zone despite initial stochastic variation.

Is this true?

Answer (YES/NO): NO